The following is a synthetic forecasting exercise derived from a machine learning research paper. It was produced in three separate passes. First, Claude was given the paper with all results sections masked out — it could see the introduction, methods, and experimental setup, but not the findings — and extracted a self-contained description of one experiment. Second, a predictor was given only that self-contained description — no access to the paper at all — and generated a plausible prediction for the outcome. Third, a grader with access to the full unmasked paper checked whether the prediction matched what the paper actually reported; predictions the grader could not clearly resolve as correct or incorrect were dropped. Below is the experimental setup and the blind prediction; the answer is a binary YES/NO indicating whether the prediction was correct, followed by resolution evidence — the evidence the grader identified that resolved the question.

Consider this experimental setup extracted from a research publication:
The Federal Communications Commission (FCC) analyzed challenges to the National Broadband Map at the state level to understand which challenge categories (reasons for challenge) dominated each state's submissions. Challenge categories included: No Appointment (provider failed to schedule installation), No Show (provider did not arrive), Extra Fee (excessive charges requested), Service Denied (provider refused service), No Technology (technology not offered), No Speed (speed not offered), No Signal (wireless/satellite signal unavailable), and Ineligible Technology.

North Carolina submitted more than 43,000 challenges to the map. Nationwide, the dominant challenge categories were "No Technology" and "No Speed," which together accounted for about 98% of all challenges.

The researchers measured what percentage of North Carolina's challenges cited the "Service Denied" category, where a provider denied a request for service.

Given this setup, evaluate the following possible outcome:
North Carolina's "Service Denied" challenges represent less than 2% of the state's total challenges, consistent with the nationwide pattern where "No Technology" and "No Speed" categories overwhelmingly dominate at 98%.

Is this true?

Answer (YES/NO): NO